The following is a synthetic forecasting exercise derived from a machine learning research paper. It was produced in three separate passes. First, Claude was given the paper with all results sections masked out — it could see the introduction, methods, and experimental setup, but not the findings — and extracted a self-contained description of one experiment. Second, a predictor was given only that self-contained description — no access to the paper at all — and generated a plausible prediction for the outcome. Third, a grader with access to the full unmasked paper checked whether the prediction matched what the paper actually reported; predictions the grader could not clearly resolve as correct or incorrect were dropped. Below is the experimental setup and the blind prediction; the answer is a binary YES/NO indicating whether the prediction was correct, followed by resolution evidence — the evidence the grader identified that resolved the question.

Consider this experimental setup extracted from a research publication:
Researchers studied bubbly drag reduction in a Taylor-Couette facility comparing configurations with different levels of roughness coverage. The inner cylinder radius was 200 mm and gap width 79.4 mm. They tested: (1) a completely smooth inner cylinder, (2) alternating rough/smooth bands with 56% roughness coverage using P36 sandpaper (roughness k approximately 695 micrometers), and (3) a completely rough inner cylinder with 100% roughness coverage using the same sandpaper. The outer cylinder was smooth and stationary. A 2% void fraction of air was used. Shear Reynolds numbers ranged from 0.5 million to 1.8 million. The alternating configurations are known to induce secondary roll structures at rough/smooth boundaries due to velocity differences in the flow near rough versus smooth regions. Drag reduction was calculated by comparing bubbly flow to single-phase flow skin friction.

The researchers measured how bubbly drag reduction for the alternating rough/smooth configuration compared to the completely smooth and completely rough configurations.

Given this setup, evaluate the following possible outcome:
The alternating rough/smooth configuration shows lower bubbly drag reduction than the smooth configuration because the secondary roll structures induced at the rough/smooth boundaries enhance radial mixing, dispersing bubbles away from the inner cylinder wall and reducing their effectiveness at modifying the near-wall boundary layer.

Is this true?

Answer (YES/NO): NO